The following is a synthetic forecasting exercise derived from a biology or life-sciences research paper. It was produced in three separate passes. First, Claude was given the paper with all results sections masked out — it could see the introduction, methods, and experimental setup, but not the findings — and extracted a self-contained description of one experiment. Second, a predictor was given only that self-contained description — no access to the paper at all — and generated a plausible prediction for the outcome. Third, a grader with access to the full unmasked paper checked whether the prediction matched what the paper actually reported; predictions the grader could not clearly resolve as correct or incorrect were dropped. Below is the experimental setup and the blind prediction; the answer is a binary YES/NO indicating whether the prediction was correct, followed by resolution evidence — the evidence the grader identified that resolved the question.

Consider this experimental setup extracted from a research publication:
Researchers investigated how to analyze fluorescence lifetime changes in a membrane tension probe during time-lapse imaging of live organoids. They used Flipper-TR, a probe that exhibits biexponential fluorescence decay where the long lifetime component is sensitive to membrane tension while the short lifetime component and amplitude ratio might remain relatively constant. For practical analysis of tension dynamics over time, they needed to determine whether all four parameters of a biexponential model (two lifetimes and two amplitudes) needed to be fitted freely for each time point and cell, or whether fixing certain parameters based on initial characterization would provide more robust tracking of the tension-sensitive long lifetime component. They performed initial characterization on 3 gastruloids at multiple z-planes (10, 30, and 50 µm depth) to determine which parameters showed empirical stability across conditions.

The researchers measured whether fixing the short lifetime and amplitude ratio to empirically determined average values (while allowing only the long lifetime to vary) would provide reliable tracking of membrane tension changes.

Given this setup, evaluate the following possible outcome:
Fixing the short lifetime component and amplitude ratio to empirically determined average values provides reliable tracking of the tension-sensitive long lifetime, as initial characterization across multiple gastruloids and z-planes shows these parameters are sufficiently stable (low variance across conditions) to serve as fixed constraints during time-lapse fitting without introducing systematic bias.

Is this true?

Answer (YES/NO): YES